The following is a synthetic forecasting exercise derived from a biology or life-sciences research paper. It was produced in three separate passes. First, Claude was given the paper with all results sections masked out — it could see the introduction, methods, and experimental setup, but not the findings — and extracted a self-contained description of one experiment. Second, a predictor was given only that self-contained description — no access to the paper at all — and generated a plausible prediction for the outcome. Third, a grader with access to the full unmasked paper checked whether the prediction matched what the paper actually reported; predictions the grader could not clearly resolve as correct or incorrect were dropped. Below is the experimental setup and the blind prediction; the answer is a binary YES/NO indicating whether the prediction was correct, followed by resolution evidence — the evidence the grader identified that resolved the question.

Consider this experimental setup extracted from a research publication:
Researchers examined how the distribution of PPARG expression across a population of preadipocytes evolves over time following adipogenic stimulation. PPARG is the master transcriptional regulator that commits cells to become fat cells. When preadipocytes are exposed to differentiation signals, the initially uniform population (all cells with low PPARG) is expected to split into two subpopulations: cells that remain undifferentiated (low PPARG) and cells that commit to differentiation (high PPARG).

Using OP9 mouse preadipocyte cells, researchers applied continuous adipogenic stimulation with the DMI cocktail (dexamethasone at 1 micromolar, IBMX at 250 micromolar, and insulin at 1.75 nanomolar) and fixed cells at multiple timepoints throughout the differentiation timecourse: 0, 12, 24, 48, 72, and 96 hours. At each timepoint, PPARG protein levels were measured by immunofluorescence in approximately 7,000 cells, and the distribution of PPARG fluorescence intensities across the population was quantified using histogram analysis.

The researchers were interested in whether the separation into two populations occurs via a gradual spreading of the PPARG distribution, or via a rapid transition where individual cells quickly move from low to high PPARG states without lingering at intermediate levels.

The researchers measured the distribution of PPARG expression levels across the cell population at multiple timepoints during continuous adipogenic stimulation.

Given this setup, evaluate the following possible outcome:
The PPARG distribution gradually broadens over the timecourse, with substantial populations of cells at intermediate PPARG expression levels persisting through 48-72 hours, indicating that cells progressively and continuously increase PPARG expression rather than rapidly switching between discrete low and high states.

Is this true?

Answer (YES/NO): NO